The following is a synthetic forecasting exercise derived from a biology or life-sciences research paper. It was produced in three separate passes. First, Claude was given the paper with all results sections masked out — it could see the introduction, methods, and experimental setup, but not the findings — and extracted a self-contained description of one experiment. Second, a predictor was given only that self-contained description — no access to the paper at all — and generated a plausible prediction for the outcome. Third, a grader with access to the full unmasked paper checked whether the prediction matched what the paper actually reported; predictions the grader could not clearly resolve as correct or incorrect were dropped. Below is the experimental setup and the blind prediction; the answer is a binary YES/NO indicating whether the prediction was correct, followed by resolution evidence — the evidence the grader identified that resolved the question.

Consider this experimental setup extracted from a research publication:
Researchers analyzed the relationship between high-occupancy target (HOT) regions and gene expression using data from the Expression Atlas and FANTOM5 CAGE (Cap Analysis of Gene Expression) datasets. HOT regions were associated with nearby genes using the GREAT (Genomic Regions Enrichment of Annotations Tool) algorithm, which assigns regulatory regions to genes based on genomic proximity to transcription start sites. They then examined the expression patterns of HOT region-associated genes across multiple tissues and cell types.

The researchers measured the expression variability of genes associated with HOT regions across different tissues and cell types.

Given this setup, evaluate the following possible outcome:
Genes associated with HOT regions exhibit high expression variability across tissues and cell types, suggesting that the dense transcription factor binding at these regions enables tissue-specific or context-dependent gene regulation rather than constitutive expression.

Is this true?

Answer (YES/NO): NO